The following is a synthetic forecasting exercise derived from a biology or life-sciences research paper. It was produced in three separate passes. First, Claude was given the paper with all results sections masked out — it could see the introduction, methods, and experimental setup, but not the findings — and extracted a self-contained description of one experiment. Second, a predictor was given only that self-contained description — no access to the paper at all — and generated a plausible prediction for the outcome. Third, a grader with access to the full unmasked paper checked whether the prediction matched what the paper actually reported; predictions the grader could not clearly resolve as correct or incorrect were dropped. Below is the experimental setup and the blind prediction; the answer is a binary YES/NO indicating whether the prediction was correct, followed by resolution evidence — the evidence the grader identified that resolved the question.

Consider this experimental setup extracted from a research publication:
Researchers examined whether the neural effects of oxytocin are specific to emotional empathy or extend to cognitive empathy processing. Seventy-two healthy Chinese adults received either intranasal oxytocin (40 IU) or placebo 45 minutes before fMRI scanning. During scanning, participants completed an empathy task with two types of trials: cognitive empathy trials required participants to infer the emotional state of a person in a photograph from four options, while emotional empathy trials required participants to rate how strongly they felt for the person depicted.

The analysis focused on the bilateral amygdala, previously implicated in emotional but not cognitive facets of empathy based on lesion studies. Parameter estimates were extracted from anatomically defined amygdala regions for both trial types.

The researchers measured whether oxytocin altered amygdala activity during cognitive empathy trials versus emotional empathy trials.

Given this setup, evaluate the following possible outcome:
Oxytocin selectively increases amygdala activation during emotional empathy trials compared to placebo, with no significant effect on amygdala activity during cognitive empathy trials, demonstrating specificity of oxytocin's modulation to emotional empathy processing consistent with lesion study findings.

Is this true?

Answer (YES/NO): NO